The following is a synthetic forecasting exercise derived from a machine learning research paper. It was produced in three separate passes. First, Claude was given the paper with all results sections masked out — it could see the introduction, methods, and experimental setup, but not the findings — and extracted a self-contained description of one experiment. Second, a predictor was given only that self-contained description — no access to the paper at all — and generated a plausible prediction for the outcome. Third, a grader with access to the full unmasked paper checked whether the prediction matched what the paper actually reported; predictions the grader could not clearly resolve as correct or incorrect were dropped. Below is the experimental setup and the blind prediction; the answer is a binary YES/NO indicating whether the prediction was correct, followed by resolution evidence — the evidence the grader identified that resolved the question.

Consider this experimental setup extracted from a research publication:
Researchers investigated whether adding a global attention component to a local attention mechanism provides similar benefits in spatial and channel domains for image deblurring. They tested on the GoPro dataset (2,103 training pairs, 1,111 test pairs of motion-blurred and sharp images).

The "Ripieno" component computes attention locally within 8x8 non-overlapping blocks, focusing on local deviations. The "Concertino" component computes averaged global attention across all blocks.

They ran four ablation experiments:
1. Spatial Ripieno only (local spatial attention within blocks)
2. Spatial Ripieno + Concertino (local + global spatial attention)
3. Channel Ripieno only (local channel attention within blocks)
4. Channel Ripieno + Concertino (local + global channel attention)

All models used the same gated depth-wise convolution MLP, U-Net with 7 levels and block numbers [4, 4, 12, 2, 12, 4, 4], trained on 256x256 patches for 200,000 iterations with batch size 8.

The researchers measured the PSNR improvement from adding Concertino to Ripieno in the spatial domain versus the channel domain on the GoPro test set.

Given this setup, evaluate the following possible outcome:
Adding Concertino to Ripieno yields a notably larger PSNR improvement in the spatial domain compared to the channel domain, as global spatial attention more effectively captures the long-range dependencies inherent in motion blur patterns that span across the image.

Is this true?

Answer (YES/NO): YES